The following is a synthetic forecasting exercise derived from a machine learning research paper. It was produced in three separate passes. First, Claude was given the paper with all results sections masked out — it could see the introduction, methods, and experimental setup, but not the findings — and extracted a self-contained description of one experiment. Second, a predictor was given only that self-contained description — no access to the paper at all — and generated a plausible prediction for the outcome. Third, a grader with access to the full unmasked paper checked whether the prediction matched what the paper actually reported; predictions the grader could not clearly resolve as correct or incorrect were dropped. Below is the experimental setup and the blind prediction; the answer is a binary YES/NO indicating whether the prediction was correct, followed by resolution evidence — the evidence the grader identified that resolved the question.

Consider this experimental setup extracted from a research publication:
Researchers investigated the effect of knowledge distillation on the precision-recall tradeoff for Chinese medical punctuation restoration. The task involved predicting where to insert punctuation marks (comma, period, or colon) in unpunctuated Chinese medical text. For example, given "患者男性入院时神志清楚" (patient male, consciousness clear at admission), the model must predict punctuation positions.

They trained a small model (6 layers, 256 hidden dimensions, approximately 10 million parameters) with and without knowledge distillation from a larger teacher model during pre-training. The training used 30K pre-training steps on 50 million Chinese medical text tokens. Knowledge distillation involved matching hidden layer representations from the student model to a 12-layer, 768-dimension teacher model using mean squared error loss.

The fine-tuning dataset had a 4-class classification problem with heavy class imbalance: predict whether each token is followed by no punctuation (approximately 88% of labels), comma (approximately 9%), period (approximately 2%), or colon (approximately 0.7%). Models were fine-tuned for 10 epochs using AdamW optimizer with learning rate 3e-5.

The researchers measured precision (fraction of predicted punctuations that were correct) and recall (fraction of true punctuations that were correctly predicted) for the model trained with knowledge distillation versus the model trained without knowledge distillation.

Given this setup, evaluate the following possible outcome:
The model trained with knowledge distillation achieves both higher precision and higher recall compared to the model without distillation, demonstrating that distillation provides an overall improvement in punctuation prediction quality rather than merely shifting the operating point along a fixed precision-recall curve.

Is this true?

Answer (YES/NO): NO